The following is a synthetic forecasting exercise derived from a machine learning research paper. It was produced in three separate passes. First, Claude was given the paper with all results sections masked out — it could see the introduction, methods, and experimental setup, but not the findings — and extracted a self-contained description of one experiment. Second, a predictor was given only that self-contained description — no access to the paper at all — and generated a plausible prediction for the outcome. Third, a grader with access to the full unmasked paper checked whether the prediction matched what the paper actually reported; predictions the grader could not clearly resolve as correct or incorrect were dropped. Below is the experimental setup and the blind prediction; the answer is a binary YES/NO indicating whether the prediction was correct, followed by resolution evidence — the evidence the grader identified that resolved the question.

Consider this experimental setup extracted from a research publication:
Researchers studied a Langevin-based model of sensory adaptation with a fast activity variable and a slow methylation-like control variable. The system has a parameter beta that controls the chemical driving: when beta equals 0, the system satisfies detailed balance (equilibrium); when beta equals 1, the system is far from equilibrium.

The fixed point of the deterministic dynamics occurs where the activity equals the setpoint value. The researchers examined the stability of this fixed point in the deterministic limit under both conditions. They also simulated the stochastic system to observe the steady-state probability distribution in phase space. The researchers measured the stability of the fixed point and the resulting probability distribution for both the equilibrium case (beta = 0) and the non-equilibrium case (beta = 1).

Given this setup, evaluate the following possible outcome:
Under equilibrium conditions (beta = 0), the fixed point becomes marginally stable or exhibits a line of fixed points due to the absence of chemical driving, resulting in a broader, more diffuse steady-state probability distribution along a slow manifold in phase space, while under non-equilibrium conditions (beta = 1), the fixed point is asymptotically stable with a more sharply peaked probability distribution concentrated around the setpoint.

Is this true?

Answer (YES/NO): NO